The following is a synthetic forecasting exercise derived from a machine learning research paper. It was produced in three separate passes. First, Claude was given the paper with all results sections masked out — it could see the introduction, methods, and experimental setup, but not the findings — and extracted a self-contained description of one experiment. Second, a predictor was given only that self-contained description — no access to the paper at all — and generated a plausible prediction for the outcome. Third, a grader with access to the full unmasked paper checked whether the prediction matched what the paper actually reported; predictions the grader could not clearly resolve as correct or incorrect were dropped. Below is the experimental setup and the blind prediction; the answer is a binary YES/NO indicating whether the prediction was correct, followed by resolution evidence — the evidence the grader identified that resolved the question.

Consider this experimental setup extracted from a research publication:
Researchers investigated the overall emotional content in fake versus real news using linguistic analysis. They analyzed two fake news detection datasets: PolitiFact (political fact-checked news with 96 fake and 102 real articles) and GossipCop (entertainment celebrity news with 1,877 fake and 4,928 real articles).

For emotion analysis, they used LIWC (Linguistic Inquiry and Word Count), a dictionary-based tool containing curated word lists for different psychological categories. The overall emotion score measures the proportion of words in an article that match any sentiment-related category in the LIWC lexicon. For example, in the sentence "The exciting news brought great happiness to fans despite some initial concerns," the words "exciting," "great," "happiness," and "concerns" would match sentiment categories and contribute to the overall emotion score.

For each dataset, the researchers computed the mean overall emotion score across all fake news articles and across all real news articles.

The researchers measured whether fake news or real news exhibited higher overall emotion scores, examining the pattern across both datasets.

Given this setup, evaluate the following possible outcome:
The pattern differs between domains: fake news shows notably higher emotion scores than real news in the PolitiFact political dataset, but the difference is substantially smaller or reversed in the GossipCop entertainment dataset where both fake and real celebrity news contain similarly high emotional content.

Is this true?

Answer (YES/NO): NO